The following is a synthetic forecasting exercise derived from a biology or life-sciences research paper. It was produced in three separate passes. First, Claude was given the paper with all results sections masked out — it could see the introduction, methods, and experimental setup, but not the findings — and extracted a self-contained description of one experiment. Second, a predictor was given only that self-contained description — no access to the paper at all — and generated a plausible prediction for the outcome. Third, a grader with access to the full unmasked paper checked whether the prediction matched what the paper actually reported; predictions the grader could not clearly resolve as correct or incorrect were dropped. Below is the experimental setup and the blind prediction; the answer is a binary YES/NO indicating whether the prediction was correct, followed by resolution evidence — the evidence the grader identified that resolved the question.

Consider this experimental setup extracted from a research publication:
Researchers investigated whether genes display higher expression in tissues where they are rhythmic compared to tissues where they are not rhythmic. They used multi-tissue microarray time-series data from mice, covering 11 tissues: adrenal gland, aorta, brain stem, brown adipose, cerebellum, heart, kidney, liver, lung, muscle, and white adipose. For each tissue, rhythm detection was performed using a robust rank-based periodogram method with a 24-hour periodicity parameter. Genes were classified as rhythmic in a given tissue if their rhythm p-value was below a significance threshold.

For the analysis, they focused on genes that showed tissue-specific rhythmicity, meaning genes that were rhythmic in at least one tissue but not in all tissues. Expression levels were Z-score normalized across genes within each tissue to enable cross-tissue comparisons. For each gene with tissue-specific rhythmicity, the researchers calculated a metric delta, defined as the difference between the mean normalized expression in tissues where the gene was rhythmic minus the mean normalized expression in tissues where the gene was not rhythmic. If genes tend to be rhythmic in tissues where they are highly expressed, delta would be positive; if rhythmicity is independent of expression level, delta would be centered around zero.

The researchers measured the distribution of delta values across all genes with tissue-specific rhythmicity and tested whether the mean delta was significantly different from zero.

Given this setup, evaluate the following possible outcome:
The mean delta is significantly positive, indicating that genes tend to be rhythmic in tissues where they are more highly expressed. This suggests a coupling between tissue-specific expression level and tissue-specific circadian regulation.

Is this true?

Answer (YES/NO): YES